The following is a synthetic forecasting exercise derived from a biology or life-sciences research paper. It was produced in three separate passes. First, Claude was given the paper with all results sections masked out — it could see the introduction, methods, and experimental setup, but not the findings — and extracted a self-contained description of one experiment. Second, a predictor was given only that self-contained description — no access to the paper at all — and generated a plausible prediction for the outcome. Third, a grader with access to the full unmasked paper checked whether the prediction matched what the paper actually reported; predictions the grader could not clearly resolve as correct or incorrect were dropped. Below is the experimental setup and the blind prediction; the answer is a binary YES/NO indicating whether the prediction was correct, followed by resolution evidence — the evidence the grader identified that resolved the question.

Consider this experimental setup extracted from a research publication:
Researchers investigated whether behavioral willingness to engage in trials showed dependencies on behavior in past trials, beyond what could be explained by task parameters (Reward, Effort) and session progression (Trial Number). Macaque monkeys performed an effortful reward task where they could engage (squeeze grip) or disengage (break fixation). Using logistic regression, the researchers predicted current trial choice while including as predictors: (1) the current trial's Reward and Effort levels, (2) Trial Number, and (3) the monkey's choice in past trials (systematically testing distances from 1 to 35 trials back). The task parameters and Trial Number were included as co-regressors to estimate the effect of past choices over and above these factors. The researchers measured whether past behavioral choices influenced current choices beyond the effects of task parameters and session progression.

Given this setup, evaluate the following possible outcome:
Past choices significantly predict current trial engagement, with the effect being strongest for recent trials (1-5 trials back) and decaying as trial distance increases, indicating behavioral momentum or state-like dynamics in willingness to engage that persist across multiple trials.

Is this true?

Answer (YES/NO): YES